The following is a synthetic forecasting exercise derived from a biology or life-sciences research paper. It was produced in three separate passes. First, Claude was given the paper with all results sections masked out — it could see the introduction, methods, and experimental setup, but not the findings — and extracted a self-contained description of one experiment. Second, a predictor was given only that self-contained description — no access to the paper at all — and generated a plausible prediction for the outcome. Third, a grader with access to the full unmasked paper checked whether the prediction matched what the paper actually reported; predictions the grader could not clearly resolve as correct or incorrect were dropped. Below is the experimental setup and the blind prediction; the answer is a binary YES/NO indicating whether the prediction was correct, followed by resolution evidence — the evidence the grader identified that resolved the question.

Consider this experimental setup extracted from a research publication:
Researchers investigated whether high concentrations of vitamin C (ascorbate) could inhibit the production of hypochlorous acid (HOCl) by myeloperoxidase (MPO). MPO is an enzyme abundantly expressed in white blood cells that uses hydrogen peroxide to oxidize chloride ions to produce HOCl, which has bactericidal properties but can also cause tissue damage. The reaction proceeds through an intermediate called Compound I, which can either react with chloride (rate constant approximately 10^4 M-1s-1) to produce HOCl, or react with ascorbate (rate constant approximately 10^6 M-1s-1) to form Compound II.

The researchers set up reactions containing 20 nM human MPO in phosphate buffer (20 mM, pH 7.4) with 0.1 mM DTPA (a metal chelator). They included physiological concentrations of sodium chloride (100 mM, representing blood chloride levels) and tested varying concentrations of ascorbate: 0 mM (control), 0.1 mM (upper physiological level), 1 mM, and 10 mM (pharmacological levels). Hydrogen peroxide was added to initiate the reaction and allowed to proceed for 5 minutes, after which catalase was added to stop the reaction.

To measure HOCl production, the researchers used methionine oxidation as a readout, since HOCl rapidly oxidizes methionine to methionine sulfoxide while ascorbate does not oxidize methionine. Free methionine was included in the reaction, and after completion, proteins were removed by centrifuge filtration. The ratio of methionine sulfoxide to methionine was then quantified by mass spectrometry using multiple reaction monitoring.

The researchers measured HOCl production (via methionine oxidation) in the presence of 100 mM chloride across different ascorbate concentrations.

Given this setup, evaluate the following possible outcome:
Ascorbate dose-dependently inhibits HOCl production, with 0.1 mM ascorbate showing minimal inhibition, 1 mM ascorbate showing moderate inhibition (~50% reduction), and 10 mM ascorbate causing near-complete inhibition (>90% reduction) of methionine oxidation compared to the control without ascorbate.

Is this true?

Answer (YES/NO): NO